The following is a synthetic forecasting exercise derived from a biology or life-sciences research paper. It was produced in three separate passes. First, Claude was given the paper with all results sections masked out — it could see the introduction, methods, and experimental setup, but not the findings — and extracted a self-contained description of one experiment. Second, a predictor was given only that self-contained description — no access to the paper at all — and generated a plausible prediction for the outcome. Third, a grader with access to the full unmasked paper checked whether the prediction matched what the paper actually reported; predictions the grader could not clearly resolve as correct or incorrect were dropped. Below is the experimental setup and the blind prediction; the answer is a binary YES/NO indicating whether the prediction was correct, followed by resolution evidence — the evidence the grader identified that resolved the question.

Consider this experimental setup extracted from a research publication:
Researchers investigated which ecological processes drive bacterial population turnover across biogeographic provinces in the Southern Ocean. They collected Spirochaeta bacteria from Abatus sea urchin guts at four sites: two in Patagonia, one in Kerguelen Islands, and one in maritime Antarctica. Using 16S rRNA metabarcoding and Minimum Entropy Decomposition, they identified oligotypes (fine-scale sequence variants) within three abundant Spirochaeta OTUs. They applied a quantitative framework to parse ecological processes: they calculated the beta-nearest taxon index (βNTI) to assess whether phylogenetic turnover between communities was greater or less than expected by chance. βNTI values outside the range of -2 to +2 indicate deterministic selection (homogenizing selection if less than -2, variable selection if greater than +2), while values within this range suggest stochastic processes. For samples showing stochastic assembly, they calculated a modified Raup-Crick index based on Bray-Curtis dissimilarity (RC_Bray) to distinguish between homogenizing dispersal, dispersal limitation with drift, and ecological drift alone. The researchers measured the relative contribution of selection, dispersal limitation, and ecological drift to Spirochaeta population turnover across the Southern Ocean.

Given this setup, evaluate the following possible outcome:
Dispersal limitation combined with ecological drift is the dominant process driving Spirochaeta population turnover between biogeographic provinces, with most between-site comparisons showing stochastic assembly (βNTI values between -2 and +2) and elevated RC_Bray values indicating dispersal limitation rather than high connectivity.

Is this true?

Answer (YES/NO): NO